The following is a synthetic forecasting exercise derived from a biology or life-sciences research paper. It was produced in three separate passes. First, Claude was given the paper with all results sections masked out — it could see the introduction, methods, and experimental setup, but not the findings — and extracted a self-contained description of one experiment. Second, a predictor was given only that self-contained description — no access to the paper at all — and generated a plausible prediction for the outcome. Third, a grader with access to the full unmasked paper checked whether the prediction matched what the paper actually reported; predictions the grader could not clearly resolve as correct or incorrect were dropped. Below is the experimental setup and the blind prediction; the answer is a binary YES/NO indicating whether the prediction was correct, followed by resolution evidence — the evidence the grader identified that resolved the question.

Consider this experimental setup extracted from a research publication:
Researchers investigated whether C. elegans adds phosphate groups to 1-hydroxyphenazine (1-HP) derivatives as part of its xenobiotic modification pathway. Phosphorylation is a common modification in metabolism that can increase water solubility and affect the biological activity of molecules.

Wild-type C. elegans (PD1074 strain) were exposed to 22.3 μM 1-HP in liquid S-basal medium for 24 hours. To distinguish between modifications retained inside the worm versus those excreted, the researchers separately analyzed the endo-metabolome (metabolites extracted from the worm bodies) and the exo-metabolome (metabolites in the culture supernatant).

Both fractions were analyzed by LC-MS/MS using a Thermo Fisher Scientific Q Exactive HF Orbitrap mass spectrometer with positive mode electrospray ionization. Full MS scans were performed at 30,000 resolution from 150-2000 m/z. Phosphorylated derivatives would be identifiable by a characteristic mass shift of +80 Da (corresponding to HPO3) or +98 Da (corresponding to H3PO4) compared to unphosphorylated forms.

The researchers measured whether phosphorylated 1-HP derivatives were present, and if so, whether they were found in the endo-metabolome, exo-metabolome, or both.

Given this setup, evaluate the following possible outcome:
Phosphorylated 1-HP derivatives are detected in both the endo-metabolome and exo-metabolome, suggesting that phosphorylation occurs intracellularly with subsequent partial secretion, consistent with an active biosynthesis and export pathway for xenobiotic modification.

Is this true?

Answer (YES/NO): NO